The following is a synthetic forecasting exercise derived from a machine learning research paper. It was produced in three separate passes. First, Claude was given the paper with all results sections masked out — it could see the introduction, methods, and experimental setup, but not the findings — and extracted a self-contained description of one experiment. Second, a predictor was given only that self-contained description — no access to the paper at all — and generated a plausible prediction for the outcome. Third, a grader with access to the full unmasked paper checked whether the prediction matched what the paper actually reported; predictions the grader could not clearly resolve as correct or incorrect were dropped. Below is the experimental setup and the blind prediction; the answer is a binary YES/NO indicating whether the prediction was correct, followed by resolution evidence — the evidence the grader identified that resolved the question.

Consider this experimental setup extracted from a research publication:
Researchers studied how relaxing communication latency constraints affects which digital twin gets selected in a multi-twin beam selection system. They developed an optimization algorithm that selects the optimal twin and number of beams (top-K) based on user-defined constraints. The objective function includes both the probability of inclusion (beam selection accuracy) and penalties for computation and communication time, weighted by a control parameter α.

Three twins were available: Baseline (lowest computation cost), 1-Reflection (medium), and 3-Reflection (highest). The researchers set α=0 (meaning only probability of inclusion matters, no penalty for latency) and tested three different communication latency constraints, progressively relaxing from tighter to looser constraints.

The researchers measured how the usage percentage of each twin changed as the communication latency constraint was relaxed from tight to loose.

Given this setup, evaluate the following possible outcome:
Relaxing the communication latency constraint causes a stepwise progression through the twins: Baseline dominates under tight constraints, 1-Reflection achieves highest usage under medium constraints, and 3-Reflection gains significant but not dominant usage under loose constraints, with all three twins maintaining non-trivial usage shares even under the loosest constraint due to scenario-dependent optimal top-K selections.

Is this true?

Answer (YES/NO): NO